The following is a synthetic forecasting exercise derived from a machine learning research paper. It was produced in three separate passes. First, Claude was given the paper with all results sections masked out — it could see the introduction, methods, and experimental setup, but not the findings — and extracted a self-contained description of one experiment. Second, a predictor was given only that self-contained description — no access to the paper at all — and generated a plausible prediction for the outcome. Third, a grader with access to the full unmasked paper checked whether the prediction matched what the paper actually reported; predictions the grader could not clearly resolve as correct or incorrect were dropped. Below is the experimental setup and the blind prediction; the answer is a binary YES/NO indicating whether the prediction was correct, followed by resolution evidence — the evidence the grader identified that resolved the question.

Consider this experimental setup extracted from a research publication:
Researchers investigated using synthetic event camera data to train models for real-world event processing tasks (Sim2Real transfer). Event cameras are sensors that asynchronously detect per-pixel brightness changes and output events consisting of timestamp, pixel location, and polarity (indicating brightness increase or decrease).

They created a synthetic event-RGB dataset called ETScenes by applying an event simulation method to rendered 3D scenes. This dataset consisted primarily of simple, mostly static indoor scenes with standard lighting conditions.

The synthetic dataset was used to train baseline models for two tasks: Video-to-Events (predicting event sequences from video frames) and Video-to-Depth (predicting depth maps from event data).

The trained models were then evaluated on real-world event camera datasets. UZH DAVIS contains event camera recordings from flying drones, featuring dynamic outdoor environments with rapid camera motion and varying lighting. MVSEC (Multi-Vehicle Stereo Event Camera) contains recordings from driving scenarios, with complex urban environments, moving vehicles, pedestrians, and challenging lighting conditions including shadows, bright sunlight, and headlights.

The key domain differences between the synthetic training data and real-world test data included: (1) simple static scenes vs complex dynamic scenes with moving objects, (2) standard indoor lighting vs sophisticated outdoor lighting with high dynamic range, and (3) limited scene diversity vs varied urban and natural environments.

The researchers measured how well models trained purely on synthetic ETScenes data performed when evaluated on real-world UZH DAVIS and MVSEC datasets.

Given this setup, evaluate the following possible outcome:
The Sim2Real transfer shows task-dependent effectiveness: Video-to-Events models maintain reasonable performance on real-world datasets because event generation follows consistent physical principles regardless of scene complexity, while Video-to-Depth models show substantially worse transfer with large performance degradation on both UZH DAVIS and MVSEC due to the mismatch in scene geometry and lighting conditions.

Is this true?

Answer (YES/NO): NO